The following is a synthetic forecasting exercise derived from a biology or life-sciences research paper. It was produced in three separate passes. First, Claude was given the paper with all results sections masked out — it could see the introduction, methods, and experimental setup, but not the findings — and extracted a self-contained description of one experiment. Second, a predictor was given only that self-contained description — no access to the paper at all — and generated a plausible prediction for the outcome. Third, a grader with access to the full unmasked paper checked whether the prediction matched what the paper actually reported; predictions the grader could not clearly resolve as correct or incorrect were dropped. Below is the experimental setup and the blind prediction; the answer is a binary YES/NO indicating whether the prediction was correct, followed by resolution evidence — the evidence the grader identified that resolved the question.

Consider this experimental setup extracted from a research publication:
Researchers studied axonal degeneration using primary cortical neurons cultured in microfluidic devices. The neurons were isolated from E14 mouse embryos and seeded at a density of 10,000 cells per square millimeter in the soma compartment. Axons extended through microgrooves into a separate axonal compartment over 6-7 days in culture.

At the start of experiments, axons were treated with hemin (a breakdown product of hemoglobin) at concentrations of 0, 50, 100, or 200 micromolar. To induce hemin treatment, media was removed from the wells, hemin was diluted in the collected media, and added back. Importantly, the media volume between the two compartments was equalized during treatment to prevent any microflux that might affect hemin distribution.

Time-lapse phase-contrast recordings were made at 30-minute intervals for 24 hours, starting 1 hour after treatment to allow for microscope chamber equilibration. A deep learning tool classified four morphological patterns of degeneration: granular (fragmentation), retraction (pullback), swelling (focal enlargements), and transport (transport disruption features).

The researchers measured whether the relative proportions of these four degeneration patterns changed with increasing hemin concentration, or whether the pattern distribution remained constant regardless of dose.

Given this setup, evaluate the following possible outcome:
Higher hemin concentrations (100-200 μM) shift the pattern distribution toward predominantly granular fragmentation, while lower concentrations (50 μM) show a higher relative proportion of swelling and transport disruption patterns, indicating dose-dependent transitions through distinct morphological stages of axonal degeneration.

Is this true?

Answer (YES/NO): NO